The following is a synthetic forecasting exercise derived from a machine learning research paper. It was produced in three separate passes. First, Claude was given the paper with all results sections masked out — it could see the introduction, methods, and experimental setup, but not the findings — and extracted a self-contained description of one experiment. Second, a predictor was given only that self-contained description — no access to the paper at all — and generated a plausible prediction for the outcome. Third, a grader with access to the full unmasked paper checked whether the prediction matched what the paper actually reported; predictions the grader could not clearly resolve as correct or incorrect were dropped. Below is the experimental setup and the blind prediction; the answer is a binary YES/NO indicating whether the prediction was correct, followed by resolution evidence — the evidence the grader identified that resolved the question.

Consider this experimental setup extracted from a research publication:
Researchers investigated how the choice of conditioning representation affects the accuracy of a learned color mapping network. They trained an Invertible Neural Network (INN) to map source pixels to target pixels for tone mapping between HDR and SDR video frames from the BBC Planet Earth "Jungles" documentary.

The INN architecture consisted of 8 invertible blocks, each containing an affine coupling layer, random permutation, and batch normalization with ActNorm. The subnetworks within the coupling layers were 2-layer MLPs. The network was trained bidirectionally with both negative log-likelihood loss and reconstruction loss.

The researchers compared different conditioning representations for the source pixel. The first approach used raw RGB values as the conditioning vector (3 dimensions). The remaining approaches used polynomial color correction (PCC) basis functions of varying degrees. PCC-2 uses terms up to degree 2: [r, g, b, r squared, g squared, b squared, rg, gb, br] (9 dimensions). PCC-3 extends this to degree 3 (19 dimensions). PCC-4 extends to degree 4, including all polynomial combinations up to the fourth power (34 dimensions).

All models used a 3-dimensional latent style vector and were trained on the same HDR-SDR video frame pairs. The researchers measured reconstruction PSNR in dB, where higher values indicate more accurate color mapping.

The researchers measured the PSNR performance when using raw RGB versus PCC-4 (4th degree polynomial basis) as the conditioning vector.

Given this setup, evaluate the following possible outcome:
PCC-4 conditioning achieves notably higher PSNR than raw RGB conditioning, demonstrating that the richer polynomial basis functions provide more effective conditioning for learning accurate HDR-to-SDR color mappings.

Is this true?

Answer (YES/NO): YES